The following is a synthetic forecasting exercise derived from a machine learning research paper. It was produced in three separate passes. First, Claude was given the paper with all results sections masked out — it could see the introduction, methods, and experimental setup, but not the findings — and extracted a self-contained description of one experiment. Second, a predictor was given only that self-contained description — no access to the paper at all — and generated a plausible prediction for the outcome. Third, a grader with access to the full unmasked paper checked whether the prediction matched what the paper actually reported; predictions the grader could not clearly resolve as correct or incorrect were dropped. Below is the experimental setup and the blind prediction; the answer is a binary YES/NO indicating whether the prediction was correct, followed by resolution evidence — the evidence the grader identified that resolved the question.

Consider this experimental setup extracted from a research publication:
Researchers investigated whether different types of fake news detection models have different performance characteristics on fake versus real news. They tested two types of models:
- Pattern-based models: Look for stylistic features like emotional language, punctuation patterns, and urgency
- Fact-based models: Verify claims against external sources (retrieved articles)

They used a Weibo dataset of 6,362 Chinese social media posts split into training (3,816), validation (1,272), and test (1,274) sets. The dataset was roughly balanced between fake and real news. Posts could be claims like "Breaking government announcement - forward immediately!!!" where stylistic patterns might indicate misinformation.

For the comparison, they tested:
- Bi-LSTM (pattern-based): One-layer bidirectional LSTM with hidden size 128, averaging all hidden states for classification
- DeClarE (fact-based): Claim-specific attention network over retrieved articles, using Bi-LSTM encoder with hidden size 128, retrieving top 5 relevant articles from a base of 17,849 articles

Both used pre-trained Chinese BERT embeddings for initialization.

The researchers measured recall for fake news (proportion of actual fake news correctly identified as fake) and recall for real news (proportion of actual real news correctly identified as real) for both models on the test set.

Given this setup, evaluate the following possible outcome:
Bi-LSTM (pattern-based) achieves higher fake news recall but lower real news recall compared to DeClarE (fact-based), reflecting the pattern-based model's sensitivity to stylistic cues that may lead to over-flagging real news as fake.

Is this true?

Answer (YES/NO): NO